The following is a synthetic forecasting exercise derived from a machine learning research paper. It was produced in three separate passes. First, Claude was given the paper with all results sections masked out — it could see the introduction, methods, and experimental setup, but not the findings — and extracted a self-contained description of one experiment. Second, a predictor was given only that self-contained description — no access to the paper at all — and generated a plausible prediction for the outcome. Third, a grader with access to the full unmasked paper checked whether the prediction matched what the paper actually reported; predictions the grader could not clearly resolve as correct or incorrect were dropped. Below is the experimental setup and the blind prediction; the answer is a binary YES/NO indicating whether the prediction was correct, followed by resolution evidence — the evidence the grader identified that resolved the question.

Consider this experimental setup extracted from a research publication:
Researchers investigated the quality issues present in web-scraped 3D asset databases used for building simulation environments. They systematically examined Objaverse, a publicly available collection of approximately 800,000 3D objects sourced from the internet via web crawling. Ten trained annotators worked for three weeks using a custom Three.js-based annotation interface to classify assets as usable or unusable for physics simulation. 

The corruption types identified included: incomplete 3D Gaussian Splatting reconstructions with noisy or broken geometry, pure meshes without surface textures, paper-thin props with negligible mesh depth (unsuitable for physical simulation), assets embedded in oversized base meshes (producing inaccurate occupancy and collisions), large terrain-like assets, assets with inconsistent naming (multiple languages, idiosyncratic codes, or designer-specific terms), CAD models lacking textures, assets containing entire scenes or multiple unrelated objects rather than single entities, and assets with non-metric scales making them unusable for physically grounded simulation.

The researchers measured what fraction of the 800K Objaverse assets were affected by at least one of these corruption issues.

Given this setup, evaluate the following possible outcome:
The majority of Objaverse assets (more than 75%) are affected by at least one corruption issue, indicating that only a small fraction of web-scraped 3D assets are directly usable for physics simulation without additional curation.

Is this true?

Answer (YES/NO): YES